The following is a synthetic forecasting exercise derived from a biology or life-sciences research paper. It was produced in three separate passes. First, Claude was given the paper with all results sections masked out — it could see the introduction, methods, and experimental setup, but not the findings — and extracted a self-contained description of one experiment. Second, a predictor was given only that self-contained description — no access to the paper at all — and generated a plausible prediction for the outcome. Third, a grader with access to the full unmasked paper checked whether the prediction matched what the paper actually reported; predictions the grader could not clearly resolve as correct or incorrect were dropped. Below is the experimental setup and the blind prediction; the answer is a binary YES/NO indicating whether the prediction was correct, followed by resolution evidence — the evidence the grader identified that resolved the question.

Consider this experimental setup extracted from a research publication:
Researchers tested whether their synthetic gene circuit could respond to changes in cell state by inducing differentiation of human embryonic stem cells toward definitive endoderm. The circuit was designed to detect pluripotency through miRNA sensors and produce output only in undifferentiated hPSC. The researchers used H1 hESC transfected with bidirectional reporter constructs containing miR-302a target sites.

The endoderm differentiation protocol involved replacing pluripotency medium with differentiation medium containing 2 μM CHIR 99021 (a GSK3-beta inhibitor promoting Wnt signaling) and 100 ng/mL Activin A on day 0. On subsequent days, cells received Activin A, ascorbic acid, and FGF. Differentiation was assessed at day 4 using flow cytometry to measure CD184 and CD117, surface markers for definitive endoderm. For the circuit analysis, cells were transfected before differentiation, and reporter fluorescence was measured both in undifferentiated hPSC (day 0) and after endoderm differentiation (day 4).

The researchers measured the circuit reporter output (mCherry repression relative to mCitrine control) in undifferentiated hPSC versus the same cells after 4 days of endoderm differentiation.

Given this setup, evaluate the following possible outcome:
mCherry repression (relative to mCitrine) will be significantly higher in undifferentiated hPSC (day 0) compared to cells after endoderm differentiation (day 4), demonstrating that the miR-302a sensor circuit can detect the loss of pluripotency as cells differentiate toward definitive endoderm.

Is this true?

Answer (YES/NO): NO